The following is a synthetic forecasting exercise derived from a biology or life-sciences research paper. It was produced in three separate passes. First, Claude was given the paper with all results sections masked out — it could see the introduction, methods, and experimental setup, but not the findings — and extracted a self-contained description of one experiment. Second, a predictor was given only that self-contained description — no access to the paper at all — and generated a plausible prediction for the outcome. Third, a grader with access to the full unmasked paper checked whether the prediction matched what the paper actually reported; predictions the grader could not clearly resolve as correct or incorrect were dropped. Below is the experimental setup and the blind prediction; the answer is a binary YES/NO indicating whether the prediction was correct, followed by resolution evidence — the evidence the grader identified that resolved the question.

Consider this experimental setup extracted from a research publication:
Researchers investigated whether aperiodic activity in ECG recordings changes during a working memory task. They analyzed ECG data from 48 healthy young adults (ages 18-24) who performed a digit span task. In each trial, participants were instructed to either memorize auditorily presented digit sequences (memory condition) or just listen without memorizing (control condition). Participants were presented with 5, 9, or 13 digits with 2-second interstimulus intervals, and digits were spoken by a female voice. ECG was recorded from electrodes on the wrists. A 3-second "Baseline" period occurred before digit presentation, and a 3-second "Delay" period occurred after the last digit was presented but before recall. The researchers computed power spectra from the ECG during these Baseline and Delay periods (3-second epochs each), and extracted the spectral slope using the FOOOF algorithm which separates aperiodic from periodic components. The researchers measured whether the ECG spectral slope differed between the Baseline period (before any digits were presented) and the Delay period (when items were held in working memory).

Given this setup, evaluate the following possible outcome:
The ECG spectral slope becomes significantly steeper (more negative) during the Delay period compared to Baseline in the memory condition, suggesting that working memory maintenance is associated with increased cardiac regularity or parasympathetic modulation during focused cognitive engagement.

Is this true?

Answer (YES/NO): NO